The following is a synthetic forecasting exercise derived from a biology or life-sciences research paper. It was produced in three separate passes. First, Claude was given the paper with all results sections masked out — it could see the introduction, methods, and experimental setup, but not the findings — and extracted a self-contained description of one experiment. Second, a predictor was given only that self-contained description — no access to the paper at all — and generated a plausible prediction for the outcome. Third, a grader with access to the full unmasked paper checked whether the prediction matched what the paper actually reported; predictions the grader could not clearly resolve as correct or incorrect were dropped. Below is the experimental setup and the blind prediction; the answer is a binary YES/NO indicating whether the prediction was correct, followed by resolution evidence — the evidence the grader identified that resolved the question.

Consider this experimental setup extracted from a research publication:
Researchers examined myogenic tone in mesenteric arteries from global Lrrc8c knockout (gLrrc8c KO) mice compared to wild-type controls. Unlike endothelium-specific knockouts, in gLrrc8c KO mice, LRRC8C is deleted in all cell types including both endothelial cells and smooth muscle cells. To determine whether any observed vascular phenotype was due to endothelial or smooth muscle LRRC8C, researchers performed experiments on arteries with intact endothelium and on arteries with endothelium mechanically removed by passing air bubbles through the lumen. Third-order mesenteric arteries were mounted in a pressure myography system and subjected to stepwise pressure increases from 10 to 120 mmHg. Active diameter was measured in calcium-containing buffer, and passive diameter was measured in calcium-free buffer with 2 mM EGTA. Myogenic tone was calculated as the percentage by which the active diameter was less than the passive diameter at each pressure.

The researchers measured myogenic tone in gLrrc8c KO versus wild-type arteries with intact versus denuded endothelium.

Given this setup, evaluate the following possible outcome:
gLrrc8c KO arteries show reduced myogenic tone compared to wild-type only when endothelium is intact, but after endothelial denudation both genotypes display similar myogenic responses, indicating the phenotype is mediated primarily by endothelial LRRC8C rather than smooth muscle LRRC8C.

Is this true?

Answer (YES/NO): NO